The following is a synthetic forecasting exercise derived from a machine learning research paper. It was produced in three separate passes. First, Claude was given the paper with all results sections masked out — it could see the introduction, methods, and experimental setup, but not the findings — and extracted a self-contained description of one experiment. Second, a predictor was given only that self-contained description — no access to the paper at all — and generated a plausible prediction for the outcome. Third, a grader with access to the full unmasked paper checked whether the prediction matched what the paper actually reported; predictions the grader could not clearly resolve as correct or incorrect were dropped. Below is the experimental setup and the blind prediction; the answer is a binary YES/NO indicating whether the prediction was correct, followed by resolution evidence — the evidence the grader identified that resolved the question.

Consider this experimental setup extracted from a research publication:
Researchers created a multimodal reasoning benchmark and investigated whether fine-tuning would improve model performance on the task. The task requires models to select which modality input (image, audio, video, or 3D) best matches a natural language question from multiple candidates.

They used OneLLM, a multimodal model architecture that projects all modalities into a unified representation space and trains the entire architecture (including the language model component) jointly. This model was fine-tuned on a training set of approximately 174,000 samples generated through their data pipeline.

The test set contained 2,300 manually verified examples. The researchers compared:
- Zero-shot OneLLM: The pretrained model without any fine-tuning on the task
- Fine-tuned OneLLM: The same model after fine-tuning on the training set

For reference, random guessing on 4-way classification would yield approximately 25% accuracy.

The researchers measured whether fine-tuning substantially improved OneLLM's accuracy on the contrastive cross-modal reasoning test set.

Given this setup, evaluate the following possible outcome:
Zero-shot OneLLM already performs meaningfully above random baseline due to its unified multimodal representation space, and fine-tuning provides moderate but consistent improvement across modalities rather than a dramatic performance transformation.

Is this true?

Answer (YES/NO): NO